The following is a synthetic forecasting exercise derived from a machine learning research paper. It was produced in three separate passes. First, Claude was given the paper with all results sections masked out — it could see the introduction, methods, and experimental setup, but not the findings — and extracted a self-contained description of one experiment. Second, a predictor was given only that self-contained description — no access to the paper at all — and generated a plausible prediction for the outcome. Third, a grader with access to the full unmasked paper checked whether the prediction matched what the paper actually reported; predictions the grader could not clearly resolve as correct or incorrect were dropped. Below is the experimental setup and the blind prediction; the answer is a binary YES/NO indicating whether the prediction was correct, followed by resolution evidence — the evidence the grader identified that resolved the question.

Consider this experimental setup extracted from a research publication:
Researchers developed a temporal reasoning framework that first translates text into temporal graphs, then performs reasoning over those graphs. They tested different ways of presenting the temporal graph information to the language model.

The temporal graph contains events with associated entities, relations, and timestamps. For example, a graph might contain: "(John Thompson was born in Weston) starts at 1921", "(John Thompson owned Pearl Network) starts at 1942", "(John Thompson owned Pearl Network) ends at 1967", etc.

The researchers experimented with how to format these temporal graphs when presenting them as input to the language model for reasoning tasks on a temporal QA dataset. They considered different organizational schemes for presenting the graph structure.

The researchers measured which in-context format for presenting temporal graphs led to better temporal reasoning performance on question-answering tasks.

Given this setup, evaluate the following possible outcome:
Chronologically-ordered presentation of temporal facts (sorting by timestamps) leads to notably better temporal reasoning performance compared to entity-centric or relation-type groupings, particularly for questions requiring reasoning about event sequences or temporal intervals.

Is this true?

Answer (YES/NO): NO